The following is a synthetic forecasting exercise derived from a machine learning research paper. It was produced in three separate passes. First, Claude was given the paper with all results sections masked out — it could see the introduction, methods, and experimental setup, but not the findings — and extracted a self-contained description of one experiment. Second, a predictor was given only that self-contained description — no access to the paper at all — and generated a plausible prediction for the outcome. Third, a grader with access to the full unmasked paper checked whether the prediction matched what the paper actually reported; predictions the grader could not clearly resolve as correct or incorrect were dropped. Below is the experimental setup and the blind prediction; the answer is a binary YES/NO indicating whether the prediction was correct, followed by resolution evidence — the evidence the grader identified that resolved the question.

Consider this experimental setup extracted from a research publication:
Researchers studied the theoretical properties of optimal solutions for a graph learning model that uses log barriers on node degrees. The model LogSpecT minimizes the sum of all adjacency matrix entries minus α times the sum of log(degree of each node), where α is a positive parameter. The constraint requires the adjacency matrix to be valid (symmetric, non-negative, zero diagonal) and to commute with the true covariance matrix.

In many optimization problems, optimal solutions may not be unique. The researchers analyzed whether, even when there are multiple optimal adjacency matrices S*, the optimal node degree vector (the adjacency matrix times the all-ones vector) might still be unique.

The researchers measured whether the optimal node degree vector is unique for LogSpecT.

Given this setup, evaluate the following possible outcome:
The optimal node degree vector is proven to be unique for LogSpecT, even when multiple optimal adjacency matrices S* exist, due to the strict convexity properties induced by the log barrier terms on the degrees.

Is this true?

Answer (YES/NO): NO